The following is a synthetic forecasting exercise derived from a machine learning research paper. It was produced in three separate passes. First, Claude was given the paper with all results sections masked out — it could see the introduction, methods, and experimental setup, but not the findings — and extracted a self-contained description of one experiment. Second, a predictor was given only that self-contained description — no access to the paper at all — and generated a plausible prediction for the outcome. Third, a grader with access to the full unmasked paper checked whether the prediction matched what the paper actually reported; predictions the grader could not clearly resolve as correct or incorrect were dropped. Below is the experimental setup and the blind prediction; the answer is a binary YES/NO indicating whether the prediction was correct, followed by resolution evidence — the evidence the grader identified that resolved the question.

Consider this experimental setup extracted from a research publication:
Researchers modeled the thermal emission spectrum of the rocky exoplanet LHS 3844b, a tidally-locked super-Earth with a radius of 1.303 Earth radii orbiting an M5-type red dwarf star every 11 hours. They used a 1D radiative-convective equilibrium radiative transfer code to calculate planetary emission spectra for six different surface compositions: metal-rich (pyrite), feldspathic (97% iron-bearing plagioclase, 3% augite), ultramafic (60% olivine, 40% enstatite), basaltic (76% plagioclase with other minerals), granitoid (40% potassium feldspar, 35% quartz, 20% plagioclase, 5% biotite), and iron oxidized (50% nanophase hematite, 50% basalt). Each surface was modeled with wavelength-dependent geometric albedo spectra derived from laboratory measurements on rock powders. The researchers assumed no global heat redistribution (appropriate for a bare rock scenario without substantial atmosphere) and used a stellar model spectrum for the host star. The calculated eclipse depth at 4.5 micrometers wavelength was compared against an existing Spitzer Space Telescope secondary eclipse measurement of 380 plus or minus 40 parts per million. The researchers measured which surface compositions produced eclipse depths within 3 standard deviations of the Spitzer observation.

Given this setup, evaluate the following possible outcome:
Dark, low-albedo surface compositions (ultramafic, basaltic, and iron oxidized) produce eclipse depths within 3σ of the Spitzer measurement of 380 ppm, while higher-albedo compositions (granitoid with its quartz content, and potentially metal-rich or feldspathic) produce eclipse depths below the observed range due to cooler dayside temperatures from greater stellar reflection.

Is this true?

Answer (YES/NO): NO